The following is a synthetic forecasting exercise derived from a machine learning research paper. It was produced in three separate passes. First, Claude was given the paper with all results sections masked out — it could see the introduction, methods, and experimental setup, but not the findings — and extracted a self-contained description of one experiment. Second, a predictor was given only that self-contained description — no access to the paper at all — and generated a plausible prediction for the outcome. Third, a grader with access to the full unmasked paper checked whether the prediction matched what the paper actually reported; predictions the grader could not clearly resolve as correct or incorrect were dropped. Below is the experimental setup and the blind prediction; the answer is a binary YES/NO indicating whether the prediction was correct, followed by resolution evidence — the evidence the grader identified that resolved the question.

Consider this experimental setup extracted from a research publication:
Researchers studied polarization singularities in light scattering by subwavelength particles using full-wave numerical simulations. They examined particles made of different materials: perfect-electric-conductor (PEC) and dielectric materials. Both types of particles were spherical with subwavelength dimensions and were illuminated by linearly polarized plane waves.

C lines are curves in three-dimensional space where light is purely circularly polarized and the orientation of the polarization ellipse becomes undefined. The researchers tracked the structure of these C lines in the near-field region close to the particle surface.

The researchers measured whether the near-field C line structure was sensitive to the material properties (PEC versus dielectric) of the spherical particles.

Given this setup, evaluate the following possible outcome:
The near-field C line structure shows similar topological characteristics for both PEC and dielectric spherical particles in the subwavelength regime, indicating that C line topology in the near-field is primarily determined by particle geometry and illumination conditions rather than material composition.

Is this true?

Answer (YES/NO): NO